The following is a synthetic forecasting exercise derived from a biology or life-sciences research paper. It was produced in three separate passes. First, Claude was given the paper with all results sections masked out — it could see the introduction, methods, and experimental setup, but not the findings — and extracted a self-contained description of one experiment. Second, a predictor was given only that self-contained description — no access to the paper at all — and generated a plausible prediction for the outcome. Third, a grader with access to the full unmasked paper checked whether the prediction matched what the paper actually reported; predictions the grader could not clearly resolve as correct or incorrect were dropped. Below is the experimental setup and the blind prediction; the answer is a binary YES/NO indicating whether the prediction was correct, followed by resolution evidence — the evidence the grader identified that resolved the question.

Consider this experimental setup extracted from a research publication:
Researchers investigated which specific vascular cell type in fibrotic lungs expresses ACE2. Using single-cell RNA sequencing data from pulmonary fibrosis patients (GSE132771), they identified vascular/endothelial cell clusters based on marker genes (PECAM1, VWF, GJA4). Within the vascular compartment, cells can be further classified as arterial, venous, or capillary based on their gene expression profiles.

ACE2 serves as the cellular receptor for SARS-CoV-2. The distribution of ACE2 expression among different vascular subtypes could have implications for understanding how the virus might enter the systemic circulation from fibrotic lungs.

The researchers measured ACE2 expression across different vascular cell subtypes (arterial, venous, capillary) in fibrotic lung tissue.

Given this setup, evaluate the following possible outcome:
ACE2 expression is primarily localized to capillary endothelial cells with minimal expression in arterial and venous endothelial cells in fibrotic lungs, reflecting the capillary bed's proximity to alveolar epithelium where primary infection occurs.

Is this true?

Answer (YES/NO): NO